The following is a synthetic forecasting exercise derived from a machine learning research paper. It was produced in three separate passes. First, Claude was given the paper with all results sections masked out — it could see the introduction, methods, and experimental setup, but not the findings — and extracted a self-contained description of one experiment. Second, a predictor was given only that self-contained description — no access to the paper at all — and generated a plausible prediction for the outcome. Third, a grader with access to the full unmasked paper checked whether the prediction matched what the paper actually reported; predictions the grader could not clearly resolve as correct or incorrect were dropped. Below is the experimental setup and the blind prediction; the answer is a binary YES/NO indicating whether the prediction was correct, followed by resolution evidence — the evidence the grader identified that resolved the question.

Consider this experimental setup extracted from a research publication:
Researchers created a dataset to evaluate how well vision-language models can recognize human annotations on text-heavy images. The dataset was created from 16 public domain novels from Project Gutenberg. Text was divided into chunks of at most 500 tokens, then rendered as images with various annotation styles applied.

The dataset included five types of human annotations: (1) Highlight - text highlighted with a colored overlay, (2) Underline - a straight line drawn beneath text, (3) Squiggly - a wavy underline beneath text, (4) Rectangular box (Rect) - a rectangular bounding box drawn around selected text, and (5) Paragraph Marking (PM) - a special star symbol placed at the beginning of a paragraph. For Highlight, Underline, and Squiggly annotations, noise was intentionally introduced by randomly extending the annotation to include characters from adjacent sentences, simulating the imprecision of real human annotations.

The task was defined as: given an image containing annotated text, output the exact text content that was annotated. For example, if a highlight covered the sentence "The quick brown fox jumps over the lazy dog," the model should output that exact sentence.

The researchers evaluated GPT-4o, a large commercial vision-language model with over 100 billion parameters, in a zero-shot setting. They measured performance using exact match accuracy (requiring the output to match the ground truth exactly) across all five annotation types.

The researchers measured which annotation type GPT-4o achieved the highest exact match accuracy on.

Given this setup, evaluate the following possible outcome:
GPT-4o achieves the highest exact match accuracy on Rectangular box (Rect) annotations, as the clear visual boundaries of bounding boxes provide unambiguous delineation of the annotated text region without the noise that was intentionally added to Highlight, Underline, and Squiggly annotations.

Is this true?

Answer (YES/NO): NO